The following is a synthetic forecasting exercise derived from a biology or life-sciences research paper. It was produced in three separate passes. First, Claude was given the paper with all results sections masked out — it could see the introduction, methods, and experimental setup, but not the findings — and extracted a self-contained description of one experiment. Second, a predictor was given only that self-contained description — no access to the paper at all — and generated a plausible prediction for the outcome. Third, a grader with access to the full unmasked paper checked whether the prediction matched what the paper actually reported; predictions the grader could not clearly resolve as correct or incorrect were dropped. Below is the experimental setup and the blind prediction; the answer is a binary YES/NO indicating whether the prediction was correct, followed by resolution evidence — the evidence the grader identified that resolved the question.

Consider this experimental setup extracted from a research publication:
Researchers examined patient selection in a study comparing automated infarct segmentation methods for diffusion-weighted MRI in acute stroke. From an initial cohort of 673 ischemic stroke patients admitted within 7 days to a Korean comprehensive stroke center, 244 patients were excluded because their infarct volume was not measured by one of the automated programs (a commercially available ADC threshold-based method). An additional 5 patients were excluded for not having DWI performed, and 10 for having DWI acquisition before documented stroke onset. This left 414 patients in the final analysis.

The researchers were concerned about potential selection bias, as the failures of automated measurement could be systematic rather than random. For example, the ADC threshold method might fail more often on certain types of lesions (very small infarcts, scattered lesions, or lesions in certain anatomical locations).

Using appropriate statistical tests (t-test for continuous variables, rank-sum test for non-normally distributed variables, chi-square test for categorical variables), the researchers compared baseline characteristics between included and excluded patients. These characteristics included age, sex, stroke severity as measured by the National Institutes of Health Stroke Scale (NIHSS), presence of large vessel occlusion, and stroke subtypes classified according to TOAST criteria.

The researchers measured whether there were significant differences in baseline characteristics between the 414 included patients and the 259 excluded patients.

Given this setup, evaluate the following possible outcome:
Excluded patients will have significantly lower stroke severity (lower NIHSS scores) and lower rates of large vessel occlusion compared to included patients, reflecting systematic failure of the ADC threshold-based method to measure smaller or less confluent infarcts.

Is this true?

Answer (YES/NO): NO